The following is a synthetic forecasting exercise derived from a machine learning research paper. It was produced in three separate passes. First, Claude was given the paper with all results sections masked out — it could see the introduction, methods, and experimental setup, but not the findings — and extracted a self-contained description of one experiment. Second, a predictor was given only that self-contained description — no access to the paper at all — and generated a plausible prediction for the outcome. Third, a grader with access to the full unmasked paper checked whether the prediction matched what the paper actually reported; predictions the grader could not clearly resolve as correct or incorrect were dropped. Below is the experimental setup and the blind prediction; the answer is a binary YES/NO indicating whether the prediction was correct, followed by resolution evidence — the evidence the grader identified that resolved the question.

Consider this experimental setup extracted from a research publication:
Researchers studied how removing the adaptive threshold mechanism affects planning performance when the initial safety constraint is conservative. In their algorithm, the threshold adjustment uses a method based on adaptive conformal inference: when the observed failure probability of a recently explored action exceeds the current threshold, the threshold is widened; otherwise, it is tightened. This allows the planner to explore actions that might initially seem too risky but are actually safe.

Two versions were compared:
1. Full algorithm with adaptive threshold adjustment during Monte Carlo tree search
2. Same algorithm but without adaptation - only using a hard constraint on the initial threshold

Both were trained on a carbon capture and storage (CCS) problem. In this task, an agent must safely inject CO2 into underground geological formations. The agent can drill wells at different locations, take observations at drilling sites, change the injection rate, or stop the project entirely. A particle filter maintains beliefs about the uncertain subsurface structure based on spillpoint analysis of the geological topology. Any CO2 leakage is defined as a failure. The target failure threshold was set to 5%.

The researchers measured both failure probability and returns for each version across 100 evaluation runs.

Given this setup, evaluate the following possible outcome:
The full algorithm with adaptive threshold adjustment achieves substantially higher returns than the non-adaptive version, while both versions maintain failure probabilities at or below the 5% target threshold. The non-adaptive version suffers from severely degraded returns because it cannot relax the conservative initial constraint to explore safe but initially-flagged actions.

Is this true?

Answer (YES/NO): NO